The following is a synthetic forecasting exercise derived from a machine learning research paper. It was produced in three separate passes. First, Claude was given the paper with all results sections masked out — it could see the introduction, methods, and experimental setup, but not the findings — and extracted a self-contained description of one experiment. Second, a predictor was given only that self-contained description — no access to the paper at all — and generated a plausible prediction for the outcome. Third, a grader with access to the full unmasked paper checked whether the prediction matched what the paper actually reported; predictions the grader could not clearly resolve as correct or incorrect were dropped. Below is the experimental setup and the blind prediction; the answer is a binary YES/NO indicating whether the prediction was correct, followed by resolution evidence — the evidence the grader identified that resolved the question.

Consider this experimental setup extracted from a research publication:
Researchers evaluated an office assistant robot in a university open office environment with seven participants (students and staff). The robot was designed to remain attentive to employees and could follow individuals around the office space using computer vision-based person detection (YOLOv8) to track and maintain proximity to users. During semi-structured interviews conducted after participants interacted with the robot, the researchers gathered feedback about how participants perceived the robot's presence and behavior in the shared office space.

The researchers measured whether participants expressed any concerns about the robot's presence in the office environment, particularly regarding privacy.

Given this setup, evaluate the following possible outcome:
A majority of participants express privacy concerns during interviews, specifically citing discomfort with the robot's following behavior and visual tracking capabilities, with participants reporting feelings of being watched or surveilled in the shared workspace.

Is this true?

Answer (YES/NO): NO